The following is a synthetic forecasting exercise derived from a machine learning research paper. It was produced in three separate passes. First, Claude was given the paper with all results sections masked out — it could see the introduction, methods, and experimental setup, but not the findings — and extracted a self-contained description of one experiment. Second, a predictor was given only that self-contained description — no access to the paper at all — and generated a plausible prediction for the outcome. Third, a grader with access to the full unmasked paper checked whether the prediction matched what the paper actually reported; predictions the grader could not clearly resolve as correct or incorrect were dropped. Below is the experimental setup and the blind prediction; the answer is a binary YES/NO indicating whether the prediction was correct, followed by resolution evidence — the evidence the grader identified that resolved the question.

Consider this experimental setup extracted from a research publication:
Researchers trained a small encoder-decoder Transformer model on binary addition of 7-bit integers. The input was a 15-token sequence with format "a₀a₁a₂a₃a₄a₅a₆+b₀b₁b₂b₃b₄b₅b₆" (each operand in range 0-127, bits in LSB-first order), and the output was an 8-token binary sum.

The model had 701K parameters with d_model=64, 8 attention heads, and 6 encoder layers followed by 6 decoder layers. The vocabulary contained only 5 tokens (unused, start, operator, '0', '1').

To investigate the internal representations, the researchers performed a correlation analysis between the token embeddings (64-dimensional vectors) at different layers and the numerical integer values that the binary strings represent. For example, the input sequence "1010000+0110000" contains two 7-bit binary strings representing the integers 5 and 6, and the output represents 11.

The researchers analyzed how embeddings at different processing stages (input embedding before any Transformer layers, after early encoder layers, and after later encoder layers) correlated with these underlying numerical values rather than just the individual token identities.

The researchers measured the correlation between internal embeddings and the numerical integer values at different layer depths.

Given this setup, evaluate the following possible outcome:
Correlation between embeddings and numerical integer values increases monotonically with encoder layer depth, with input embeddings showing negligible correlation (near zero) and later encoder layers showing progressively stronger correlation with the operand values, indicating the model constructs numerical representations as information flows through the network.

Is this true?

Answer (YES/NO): NO